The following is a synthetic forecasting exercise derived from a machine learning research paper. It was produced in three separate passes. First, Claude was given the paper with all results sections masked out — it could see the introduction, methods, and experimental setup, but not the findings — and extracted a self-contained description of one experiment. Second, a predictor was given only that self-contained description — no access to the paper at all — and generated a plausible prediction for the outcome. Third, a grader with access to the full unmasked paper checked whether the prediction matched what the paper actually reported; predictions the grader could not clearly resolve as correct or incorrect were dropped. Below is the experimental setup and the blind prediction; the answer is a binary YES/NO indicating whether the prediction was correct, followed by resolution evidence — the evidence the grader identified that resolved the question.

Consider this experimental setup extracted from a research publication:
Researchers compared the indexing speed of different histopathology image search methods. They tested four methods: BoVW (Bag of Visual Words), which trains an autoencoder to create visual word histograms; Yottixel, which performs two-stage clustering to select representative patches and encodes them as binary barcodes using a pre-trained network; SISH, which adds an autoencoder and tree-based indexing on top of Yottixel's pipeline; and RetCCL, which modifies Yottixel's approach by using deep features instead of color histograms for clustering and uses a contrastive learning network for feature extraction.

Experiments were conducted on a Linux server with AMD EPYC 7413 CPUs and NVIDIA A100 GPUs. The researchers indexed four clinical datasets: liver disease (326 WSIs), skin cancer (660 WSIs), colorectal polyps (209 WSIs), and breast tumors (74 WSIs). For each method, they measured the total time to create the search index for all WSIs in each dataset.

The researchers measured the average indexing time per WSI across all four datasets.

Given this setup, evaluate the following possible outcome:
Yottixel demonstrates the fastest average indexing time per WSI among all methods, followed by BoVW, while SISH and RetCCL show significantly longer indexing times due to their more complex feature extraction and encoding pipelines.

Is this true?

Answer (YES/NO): NO